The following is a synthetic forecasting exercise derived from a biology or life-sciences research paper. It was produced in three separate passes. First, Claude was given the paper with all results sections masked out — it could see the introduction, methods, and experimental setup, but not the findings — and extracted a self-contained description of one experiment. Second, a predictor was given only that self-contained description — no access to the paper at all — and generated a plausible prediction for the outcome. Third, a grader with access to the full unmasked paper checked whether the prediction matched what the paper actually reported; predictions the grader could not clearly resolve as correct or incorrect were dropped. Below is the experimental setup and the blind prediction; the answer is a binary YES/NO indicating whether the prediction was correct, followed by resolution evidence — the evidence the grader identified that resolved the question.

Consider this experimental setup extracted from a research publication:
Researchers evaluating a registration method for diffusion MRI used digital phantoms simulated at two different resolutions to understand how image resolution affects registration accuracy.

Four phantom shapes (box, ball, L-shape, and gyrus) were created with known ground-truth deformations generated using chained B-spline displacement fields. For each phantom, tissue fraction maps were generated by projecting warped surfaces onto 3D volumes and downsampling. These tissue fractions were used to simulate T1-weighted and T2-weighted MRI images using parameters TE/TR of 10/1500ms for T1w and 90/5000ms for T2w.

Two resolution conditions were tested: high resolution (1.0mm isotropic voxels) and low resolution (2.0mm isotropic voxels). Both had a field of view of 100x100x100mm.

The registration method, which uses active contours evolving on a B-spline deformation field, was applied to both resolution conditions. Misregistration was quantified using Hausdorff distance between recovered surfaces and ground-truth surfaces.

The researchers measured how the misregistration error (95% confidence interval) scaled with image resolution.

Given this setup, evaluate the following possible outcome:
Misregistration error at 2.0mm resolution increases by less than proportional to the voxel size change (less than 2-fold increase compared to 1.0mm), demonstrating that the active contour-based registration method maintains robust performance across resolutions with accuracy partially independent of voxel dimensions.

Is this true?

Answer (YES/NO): YES